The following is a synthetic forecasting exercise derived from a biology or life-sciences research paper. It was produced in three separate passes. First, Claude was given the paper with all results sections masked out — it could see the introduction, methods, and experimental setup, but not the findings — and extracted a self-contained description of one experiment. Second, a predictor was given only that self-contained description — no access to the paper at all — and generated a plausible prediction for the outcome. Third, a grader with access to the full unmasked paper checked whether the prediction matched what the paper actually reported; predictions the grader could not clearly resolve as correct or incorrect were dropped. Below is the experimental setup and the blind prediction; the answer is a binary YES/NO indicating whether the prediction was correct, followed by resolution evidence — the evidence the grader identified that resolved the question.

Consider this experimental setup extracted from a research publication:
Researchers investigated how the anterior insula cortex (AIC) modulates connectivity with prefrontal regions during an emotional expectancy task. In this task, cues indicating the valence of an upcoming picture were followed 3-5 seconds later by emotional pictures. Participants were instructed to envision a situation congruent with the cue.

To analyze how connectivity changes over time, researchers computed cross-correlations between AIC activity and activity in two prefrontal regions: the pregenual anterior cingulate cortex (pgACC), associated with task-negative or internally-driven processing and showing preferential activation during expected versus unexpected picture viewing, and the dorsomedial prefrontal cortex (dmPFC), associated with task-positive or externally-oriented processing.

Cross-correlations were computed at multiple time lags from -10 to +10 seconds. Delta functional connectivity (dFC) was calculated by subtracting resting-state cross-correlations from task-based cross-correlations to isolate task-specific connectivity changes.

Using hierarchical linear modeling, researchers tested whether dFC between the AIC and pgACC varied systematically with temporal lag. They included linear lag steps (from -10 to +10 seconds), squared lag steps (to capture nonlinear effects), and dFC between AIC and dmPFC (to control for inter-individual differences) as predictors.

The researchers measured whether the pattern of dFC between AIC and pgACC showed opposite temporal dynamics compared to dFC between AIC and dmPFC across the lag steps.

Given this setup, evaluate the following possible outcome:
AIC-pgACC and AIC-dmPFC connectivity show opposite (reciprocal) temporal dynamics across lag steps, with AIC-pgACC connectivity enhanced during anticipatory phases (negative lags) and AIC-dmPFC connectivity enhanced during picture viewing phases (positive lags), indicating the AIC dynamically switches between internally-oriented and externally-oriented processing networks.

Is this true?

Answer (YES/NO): NO